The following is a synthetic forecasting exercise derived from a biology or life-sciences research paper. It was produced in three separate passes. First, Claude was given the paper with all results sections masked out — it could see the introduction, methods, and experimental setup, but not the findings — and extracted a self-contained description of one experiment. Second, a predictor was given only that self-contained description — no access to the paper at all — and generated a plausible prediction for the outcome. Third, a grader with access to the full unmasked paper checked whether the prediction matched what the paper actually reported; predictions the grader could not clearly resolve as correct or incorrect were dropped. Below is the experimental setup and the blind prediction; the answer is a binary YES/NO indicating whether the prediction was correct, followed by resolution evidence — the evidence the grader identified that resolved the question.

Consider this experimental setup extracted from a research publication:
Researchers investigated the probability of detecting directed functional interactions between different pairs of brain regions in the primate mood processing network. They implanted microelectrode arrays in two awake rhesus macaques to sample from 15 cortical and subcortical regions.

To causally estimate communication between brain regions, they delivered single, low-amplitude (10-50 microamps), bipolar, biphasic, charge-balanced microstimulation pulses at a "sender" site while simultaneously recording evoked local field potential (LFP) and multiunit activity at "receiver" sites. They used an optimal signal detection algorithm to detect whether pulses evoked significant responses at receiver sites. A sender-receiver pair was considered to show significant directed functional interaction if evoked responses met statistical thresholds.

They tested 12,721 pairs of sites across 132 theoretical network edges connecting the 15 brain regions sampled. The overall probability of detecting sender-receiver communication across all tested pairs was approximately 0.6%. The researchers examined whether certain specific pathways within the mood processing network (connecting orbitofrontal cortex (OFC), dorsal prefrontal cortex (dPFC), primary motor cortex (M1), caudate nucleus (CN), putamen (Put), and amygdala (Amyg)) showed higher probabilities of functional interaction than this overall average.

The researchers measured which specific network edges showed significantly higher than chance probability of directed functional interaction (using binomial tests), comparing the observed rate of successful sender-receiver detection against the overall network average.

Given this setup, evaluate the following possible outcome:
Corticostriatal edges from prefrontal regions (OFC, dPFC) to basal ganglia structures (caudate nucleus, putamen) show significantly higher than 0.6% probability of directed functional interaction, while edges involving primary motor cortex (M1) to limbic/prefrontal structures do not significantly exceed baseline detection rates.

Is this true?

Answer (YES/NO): NO